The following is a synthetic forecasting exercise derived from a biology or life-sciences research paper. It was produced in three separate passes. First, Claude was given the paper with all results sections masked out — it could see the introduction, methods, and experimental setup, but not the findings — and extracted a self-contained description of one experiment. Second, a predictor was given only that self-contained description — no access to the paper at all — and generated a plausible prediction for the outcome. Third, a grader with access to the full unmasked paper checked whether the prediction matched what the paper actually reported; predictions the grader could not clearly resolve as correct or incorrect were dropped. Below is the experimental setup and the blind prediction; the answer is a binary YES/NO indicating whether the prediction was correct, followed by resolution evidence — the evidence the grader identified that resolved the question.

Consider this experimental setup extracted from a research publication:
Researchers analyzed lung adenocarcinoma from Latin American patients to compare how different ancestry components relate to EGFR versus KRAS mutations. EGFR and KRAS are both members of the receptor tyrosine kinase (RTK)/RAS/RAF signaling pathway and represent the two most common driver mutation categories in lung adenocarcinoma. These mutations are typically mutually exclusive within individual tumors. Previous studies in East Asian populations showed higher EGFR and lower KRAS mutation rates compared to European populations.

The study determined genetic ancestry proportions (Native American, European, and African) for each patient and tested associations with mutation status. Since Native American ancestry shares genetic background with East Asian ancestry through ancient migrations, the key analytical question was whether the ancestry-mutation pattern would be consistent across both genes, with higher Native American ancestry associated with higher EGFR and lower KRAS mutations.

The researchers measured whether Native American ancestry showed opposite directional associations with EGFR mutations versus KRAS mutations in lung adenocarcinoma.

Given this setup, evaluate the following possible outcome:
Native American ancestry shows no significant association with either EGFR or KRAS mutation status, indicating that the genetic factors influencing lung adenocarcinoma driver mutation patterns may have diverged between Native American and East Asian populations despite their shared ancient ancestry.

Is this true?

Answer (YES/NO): NO